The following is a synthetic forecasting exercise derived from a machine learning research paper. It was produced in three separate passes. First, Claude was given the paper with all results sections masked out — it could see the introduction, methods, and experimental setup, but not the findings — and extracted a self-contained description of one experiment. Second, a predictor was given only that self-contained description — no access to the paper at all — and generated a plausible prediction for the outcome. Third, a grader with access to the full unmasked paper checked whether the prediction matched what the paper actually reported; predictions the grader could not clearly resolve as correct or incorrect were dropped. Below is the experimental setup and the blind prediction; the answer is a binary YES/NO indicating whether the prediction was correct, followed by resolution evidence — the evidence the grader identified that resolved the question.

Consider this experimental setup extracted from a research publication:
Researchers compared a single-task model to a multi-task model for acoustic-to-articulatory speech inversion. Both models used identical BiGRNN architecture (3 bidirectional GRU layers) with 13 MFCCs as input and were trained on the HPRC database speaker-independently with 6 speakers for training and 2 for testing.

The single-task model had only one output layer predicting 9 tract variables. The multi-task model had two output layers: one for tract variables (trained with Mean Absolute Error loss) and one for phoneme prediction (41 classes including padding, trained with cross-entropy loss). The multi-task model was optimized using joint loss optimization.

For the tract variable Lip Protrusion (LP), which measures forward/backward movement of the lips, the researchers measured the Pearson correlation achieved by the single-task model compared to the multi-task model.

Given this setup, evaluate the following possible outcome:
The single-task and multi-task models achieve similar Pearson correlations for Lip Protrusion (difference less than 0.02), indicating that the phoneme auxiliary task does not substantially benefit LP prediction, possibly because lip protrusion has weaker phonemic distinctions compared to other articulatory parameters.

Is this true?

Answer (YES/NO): NO